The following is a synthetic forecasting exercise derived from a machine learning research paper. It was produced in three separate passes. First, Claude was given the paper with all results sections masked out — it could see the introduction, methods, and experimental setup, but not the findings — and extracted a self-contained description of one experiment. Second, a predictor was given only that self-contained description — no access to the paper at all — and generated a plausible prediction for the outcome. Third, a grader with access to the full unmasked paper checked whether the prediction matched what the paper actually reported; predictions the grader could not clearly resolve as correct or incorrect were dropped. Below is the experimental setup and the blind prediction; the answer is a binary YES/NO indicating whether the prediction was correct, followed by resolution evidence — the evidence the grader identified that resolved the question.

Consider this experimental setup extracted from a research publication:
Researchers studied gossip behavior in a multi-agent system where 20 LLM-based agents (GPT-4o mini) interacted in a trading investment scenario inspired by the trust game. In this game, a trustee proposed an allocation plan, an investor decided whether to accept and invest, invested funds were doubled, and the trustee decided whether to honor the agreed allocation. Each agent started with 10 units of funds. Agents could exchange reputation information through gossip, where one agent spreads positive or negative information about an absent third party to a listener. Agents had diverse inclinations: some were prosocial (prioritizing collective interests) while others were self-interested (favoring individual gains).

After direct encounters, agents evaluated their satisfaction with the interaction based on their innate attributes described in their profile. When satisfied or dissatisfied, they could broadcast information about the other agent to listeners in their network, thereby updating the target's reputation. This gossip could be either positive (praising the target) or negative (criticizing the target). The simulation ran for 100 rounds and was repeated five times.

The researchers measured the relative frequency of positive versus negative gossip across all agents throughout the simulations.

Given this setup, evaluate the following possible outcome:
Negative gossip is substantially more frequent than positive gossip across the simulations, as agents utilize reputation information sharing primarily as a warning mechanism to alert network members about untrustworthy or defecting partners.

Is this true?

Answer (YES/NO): NO